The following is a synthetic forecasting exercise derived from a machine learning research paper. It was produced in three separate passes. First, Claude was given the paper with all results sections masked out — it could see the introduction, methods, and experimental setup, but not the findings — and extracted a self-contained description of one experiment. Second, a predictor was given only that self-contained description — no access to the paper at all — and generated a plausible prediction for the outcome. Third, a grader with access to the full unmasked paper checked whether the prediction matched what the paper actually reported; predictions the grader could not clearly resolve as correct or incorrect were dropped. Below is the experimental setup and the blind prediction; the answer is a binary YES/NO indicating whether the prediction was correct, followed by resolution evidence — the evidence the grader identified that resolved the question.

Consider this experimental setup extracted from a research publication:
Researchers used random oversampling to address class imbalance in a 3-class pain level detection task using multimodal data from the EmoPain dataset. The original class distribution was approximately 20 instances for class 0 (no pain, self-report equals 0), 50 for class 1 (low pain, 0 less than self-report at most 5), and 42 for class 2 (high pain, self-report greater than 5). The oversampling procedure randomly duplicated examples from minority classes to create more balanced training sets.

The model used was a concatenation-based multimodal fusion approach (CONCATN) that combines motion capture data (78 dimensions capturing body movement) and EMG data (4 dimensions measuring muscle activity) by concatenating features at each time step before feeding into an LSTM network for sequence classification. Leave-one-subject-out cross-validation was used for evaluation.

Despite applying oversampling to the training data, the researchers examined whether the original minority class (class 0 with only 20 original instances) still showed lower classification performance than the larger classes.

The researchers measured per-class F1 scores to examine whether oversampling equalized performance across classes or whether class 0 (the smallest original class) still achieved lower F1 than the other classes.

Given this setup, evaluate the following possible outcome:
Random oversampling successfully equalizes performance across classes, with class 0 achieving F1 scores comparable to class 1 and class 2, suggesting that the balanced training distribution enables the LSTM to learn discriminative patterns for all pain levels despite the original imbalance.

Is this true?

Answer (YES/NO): NO